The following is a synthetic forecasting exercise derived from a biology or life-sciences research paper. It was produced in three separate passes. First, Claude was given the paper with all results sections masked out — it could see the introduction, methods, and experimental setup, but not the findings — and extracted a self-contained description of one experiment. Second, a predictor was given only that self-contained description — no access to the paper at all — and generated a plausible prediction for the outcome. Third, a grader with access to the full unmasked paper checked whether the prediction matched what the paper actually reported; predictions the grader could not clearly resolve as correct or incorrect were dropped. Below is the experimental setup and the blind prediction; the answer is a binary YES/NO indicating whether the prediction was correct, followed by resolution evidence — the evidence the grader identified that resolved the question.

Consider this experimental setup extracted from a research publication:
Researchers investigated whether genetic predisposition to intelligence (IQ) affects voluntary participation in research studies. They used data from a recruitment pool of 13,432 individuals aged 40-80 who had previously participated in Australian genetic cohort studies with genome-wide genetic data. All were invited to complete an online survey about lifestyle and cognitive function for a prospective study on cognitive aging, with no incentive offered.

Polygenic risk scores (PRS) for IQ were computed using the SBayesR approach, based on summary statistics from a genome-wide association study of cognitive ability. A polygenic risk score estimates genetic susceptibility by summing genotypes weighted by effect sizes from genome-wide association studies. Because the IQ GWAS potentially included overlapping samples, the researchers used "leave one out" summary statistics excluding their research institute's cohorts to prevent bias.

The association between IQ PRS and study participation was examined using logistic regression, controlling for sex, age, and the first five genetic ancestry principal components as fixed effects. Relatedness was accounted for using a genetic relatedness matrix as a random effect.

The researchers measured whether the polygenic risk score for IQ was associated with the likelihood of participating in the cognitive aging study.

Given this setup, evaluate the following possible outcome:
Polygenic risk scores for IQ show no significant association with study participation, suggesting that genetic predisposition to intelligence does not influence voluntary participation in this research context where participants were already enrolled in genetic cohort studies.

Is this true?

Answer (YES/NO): NO